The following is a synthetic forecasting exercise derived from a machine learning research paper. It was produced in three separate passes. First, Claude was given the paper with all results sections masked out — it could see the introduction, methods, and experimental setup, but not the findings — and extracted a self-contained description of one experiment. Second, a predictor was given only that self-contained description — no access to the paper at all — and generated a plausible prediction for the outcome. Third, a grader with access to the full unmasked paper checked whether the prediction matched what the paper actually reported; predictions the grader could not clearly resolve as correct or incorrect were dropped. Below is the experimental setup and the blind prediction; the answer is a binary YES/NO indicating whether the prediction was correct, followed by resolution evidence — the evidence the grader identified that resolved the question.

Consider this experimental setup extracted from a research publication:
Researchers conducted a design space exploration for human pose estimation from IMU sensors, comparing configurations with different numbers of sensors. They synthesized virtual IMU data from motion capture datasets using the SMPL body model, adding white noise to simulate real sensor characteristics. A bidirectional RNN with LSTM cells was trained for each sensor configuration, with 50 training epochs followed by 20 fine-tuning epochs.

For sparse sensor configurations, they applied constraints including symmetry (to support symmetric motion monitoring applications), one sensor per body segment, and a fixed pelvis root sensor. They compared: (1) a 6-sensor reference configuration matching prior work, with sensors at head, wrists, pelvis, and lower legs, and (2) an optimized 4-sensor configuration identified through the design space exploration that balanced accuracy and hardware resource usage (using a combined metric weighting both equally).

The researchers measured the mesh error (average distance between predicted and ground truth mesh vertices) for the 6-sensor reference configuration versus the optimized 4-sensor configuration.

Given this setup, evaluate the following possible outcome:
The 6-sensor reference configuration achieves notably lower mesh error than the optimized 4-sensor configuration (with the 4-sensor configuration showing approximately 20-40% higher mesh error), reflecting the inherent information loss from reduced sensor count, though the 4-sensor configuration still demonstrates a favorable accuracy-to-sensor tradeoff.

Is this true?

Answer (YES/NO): NO